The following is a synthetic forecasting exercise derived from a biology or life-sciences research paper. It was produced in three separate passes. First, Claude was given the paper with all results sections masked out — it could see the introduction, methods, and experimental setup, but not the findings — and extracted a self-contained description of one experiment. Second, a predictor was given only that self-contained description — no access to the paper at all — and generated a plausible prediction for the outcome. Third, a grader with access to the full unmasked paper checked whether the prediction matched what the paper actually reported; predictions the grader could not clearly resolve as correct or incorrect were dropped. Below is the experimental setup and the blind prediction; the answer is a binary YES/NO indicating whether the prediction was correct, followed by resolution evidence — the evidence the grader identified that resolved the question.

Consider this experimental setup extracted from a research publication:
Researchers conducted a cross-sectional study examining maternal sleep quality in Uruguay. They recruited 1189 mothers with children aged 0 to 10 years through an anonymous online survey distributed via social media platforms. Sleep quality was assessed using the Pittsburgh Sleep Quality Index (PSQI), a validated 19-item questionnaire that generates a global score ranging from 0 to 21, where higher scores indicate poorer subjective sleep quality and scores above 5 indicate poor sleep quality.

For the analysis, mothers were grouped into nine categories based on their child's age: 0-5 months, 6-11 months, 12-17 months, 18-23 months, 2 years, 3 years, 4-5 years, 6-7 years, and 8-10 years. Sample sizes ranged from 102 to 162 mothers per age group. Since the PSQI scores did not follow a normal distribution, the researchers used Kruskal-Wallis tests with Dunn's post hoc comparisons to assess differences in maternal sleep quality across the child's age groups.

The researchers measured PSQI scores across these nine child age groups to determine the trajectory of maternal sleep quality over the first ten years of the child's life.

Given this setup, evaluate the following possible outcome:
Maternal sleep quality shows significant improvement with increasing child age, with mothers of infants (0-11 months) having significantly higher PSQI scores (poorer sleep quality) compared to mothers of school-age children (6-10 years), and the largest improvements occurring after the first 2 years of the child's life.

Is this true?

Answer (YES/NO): NO